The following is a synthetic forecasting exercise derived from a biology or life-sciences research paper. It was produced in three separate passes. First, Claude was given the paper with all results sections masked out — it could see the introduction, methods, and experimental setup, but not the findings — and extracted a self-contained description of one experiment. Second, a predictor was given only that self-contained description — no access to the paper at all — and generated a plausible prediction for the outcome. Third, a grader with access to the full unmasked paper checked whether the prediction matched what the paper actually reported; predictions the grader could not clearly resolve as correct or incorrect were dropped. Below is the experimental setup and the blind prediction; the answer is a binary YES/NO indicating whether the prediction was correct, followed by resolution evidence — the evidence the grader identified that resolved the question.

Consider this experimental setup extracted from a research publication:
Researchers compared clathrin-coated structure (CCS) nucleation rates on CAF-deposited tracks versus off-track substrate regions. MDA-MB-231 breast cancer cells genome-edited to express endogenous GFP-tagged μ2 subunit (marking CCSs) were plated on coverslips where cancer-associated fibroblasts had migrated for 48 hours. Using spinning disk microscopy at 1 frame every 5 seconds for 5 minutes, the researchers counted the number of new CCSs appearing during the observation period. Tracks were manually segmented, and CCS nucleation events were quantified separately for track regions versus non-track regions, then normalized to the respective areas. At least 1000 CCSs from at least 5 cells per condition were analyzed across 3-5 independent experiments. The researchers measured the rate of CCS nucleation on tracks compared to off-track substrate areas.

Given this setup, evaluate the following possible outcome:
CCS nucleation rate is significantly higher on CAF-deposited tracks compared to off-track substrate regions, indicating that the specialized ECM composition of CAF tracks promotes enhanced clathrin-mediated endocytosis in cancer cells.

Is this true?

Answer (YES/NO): NO